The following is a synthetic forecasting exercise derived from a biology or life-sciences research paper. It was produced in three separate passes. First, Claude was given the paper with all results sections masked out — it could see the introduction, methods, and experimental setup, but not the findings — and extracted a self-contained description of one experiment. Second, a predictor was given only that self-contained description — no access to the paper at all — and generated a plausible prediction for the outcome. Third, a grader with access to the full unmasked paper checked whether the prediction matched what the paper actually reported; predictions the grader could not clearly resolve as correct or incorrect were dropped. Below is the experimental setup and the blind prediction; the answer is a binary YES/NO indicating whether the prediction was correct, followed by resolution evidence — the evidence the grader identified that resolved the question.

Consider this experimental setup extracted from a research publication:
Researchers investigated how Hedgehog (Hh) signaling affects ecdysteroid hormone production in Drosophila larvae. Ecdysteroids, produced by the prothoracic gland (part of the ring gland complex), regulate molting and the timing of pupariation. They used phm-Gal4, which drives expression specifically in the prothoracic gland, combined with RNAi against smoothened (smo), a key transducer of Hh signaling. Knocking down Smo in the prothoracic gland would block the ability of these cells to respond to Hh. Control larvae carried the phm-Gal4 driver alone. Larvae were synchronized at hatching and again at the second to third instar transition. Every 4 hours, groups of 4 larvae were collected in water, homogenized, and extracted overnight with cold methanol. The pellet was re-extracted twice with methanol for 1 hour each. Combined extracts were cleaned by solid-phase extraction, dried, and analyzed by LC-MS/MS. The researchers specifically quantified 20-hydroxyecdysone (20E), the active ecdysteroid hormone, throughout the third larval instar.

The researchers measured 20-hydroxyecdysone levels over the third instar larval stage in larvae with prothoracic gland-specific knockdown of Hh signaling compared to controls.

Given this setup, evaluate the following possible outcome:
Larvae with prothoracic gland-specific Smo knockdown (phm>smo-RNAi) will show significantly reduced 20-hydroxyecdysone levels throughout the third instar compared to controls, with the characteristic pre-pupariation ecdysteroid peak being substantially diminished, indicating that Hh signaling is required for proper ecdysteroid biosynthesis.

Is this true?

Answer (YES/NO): NO